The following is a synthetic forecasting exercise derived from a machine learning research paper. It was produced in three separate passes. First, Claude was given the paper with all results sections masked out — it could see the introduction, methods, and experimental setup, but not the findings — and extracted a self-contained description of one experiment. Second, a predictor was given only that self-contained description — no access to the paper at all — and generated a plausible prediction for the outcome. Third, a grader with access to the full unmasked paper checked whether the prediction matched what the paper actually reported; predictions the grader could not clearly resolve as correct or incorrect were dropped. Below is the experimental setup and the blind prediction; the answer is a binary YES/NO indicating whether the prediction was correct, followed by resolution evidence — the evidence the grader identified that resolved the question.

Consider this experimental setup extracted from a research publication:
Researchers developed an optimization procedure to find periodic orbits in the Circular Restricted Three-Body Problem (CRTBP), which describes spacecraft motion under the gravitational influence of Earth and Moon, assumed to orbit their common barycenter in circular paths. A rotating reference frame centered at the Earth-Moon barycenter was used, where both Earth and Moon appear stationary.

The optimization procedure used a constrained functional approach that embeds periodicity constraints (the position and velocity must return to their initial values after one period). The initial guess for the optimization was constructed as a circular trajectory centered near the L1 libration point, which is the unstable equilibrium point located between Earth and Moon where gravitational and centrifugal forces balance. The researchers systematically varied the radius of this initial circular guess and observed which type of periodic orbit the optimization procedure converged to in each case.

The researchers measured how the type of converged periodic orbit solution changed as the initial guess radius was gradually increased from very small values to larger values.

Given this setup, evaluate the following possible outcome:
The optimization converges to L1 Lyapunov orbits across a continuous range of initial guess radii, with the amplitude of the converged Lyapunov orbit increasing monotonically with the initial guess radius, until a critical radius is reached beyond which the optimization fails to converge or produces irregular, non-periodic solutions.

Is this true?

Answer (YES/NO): NO